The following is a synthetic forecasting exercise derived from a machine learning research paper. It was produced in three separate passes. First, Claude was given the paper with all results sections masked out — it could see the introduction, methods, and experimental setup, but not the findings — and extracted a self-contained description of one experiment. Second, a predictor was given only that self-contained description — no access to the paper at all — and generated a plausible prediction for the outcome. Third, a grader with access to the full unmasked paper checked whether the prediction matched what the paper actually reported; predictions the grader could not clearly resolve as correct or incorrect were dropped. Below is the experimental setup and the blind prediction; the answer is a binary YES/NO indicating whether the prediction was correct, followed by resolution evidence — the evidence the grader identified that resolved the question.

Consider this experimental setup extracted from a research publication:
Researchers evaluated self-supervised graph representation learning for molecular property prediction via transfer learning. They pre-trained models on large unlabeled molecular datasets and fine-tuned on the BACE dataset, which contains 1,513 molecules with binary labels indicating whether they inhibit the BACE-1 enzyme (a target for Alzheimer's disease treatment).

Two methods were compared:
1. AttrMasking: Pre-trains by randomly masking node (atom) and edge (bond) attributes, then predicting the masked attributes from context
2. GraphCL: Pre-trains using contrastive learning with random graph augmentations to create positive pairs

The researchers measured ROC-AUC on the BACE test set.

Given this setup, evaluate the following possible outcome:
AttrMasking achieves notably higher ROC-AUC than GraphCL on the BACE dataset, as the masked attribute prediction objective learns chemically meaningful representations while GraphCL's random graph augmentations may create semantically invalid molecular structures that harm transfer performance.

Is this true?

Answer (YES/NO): NO